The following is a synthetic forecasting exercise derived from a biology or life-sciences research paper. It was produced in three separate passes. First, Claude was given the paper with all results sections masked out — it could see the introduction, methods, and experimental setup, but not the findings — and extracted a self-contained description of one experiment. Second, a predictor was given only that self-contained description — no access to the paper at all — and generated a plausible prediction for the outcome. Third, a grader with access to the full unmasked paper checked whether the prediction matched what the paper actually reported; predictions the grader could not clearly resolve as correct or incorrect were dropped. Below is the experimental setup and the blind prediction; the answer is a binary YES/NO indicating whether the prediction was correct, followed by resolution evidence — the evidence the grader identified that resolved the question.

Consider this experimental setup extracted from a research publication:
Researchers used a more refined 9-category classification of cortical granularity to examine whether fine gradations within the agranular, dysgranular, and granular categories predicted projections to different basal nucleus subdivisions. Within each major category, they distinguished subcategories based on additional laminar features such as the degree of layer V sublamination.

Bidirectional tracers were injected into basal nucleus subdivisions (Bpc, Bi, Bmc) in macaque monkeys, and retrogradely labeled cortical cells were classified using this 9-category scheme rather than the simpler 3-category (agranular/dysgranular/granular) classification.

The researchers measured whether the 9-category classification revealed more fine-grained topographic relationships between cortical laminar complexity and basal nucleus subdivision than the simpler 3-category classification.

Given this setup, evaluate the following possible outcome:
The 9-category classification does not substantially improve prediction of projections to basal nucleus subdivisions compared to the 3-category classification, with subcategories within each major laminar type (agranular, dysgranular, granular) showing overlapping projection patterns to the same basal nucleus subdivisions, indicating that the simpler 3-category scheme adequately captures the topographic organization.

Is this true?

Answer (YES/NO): YES